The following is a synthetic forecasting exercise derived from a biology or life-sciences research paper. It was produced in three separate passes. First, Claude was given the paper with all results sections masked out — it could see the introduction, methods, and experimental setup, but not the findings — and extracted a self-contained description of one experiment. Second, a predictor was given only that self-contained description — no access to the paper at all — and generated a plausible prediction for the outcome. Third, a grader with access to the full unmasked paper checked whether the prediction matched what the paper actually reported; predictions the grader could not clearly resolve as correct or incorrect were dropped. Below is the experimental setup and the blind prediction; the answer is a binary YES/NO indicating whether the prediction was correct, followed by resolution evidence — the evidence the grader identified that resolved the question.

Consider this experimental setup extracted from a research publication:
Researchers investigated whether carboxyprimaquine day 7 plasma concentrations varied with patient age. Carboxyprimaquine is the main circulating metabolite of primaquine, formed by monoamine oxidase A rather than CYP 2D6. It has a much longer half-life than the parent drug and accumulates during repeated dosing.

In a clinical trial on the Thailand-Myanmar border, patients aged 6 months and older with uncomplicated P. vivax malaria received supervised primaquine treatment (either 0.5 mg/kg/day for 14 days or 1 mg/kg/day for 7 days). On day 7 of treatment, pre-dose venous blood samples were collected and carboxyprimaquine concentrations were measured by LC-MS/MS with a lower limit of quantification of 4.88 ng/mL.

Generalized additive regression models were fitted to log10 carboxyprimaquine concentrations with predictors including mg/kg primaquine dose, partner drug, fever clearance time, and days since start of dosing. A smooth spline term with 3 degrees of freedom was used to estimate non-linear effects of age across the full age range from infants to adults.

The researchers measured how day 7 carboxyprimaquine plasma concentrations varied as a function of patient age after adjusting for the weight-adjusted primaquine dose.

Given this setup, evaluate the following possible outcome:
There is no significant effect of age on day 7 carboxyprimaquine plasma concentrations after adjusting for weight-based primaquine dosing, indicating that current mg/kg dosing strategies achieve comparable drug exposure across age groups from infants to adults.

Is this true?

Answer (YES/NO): NO